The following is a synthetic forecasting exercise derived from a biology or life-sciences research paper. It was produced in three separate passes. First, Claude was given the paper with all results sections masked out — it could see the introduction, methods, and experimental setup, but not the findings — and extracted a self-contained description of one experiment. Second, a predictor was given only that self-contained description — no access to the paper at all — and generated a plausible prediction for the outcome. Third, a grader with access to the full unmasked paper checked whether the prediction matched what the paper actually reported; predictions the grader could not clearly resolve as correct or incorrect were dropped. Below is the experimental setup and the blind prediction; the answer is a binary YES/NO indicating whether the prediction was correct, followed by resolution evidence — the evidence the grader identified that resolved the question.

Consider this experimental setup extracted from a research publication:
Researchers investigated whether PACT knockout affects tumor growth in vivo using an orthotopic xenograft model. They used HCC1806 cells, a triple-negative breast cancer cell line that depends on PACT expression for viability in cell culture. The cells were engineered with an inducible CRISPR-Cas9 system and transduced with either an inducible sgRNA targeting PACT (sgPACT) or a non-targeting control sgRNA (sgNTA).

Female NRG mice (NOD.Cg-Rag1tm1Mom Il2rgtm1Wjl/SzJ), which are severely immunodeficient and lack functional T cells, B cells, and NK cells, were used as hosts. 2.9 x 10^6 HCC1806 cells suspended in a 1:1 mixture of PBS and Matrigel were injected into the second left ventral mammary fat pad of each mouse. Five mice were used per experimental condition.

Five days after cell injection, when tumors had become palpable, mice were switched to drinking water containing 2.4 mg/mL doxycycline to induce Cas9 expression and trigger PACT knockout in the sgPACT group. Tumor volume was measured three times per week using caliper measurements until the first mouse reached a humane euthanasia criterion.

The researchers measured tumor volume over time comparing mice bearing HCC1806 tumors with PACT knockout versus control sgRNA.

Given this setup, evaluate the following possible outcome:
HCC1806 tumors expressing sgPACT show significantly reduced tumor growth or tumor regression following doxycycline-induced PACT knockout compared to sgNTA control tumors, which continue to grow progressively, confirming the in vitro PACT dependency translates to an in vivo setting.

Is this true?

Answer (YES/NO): YES